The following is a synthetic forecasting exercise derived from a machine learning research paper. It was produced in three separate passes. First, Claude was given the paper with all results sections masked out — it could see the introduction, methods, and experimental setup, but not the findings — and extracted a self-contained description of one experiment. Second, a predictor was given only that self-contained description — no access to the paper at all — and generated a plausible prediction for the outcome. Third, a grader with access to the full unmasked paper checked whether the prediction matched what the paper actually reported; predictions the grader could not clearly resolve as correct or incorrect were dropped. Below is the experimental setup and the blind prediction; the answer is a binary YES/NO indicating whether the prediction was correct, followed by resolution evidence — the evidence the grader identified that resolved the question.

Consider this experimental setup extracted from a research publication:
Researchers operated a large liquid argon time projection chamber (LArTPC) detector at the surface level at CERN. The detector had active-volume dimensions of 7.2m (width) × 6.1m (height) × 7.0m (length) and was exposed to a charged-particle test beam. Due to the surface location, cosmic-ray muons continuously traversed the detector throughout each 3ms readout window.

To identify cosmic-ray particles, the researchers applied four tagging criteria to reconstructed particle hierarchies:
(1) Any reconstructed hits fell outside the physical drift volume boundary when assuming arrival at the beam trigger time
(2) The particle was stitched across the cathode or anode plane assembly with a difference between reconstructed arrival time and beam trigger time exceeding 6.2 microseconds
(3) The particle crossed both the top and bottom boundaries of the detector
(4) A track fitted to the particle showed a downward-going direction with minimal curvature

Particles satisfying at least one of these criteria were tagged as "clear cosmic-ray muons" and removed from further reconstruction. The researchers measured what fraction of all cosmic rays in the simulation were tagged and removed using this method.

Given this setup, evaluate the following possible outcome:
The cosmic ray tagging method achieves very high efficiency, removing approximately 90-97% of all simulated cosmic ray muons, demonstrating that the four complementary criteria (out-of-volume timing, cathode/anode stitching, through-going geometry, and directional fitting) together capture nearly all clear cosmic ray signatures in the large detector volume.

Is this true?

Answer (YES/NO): NO